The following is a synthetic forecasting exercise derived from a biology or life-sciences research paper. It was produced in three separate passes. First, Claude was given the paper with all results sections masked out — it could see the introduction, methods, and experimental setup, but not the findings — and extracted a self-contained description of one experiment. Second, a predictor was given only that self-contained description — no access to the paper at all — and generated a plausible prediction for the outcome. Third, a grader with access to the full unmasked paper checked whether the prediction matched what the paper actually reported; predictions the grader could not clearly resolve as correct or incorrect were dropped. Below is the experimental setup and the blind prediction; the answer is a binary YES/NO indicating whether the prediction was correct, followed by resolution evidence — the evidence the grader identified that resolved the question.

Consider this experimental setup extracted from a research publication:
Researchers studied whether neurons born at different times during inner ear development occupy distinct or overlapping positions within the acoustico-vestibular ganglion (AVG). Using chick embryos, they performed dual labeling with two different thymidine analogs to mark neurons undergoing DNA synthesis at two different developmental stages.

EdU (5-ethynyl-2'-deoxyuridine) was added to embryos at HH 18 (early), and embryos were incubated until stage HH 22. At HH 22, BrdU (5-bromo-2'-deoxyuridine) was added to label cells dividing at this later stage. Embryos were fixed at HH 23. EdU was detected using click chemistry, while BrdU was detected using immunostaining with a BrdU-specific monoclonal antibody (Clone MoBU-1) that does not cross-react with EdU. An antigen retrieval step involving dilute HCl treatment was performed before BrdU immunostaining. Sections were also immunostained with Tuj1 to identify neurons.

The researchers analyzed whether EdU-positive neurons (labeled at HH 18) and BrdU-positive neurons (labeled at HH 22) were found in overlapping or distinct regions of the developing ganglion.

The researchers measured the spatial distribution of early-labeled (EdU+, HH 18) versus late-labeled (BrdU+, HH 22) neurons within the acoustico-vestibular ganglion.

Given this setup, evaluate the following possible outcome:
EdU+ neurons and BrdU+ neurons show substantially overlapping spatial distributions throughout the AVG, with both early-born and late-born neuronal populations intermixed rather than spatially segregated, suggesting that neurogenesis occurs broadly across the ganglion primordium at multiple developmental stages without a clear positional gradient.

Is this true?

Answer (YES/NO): NO